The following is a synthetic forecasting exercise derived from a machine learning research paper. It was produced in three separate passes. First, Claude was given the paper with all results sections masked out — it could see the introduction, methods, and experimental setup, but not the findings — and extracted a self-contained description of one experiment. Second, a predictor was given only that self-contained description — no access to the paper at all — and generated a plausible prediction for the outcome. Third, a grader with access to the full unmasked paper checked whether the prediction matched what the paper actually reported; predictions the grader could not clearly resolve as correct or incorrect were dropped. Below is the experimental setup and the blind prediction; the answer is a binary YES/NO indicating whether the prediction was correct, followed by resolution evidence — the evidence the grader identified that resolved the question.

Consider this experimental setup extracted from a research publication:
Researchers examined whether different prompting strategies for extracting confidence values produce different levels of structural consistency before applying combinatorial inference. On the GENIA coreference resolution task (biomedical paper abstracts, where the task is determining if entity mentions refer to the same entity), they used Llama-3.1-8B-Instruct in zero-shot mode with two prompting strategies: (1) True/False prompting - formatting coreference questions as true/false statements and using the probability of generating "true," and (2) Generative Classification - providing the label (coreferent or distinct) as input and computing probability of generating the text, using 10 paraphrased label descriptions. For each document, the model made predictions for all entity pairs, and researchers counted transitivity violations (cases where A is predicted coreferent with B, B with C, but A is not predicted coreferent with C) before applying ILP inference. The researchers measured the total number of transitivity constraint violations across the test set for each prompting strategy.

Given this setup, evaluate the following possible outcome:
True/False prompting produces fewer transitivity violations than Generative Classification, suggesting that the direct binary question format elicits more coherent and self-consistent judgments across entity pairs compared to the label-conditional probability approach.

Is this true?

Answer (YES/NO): YES